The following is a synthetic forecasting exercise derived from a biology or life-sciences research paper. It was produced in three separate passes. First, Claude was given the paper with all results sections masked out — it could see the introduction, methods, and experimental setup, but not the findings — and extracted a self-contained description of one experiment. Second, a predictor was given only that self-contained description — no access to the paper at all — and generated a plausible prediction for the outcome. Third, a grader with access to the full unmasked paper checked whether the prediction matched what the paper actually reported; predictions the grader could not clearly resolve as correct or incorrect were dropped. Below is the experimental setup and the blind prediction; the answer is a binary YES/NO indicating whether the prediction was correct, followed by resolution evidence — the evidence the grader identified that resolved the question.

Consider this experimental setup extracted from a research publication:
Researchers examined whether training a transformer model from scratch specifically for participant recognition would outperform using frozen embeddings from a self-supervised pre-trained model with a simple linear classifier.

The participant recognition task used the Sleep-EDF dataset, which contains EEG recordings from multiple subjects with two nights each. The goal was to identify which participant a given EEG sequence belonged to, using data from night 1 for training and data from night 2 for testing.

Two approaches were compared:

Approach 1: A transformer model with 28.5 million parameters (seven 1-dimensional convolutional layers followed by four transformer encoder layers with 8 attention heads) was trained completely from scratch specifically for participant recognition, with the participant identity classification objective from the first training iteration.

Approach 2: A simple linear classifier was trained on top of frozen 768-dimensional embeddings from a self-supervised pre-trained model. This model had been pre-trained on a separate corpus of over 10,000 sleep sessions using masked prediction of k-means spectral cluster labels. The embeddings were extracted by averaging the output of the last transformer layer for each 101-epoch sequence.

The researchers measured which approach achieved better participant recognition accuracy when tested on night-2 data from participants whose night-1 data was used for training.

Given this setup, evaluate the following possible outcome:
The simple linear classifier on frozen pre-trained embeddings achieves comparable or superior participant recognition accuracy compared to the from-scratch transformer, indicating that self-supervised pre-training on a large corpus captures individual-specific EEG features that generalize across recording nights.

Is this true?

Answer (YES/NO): YES